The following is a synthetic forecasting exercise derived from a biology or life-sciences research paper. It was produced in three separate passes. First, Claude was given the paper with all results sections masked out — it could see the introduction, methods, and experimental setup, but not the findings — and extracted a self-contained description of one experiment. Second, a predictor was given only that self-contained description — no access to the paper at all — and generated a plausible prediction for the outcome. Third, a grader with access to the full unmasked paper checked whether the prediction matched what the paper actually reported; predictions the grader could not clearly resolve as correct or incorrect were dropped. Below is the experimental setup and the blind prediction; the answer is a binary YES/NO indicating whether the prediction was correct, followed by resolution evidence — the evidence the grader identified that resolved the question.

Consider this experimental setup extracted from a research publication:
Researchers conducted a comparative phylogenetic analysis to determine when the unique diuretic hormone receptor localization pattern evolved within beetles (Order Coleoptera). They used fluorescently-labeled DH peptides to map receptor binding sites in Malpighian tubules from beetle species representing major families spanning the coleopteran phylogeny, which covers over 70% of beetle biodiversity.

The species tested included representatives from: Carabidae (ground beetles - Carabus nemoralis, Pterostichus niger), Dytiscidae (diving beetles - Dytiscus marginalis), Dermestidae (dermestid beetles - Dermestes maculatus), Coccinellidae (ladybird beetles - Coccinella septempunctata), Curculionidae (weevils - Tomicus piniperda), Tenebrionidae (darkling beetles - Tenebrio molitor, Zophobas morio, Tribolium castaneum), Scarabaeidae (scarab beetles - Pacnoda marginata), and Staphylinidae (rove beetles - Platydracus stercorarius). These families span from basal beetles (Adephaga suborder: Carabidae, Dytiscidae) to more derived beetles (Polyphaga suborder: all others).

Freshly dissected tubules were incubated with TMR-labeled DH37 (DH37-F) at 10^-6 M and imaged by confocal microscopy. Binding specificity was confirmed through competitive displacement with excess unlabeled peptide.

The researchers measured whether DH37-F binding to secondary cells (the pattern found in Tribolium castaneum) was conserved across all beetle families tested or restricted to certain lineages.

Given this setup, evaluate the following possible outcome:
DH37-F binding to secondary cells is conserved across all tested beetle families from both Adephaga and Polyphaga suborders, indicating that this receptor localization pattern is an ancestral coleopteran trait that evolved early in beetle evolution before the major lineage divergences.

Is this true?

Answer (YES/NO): NO